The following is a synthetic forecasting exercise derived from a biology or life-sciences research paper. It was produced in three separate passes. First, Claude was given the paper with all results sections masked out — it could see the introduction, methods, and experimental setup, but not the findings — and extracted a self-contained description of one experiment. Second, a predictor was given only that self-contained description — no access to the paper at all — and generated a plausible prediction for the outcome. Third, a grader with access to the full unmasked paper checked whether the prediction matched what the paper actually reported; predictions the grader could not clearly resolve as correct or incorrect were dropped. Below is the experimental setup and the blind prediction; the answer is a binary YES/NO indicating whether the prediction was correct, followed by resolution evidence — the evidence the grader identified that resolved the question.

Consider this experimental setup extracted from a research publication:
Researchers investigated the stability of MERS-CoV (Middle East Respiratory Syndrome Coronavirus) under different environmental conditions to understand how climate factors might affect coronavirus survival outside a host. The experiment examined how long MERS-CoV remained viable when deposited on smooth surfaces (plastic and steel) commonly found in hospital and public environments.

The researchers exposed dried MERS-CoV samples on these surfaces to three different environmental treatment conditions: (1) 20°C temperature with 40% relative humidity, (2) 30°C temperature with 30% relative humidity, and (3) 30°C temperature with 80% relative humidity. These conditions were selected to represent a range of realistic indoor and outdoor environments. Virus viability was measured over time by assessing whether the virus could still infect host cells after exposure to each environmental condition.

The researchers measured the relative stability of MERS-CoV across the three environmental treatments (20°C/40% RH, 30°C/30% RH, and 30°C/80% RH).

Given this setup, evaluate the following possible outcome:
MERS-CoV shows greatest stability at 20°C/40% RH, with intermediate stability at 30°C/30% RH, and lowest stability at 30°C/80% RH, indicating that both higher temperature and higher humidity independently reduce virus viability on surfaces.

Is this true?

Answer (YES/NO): YES